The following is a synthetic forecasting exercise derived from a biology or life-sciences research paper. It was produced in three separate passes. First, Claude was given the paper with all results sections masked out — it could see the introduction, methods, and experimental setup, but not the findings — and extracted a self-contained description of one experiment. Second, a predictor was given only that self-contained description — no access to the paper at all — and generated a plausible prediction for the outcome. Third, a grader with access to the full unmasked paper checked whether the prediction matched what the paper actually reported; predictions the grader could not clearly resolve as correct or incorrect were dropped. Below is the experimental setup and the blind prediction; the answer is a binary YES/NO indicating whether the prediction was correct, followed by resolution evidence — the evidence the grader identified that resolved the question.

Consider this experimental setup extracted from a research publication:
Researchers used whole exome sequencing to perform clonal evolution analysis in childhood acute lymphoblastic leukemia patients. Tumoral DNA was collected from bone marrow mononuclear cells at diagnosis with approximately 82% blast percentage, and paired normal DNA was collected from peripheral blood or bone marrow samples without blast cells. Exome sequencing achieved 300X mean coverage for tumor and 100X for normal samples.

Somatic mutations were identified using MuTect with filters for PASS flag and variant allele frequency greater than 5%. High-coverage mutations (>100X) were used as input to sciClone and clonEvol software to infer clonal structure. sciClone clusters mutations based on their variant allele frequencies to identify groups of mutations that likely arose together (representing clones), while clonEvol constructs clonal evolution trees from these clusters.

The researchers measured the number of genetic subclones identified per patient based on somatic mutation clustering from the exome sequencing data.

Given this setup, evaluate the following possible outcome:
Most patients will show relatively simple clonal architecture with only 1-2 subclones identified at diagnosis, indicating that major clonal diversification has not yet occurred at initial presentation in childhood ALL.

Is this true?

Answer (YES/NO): NO